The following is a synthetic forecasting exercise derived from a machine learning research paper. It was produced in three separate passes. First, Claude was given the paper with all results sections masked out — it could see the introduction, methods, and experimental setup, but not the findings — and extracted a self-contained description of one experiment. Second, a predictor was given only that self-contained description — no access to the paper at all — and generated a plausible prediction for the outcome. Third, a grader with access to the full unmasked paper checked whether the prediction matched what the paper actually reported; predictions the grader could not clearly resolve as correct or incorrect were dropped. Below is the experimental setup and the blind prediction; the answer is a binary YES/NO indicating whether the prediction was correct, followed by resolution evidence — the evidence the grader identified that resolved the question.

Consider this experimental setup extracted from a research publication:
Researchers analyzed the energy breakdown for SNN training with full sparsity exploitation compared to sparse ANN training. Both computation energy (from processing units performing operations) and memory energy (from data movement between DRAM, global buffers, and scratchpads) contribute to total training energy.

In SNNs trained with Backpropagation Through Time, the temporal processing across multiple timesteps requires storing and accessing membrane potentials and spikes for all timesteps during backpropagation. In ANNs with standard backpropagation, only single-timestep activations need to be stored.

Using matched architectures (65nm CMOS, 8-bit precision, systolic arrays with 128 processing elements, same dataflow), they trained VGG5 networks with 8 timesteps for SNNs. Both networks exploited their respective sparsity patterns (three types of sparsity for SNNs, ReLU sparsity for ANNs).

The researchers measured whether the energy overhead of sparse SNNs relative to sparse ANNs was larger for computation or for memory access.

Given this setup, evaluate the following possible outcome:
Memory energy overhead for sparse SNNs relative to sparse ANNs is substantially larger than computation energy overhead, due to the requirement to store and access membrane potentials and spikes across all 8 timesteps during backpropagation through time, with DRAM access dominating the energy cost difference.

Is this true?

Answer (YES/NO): NO